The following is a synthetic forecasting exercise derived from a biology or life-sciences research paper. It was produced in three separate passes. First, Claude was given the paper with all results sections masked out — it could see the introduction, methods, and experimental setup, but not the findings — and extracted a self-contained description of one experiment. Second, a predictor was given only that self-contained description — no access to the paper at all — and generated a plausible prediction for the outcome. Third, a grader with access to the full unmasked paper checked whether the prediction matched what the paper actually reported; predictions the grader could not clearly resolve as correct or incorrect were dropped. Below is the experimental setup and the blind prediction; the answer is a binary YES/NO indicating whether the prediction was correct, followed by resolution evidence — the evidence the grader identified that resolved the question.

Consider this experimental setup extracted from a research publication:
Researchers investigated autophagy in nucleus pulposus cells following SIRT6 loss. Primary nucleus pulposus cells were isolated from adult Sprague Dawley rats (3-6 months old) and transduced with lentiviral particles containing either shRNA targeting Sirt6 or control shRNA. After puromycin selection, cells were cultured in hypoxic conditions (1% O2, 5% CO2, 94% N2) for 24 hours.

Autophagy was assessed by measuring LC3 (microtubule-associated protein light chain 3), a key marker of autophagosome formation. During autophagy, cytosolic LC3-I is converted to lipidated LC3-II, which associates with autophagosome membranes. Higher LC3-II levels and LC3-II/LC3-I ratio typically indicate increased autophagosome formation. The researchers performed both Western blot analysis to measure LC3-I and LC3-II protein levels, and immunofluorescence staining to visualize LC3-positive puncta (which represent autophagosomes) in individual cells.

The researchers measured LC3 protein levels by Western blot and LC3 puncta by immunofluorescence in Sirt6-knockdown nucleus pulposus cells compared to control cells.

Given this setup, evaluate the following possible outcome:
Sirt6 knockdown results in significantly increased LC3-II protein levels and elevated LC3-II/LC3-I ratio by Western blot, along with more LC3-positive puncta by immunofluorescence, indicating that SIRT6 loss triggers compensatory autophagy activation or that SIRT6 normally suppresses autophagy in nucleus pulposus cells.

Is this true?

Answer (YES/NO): NO